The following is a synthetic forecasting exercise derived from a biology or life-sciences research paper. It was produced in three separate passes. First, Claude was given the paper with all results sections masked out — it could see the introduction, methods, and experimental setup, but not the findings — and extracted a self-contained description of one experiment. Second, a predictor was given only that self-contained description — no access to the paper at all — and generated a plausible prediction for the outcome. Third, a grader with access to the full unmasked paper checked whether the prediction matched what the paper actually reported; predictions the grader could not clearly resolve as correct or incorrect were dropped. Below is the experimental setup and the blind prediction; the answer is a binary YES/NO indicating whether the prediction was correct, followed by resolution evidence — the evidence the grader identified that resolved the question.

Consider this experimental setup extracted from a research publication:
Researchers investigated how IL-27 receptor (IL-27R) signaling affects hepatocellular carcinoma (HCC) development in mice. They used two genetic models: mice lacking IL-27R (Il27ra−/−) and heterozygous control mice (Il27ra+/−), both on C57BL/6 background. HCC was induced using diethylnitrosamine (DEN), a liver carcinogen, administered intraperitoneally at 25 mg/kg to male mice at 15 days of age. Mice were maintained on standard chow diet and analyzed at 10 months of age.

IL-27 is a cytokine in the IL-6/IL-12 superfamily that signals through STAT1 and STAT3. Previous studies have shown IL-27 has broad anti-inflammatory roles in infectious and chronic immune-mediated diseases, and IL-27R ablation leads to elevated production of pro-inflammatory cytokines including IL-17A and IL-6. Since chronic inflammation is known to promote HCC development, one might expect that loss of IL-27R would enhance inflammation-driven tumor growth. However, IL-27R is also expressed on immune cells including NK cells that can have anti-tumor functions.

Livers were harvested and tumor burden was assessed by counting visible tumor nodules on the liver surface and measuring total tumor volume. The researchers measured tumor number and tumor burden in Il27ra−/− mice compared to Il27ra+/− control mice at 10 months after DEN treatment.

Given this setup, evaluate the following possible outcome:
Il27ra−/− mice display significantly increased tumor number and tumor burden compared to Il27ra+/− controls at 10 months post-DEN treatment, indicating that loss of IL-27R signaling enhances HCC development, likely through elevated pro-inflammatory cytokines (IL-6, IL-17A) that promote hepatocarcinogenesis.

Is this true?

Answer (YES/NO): NO